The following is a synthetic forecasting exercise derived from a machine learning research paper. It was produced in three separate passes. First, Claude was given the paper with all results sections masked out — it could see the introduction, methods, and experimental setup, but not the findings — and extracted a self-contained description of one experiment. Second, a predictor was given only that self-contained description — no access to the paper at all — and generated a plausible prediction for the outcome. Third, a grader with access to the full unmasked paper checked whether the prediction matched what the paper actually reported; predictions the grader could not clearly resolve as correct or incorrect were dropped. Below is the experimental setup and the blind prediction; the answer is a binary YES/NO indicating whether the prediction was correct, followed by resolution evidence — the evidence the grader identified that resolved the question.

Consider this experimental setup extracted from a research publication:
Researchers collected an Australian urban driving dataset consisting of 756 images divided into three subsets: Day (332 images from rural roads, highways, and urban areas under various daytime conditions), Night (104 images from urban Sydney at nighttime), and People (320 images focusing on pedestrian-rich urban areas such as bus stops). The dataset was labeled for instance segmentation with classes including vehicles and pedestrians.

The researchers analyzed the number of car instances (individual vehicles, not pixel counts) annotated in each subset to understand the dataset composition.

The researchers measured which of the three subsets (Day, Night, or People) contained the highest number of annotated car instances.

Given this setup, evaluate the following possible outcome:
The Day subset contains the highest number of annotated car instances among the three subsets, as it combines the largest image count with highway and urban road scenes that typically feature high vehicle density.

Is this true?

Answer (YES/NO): YES